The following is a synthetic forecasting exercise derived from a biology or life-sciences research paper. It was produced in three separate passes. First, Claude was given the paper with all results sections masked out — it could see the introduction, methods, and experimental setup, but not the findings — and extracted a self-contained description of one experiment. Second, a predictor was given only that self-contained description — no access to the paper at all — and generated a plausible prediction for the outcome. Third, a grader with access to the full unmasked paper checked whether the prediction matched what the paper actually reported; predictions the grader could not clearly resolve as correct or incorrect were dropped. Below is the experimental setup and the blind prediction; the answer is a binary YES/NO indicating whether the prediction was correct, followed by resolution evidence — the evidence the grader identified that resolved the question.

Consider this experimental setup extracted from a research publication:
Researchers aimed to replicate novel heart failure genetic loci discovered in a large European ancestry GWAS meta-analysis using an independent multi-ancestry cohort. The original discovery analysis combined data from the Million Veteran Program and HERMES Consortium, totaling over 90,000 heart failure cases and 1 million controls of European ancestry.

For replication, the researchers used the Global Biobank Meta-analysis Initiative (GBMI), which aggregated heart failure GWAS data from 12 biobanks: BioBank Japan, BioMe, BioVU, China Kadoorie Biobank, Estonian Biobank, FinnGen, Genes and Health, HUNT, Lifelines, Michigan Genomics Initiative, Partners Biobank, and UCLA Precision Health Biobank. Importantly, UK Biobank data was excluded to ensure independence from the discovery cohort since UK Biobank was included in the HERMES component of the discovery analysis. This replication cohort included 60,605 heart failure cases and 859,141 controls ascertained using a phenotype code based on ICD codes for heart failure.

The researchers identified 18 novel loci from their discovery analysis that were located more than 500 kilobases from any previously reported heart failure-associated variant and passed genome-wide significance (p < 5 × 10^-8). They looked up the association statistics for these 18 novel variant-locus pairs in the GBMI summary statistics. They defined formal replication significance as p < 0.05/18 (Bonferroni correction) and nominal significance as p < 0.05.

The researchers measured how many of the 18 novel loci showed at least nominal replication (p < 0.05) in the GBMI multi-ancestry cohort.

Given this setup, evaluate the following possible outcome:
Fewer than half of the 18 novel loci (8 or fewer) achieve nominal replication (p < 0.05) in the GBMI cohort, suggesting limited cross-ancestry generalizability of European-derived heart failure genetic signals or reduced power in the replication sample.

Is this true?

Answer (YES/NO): NO